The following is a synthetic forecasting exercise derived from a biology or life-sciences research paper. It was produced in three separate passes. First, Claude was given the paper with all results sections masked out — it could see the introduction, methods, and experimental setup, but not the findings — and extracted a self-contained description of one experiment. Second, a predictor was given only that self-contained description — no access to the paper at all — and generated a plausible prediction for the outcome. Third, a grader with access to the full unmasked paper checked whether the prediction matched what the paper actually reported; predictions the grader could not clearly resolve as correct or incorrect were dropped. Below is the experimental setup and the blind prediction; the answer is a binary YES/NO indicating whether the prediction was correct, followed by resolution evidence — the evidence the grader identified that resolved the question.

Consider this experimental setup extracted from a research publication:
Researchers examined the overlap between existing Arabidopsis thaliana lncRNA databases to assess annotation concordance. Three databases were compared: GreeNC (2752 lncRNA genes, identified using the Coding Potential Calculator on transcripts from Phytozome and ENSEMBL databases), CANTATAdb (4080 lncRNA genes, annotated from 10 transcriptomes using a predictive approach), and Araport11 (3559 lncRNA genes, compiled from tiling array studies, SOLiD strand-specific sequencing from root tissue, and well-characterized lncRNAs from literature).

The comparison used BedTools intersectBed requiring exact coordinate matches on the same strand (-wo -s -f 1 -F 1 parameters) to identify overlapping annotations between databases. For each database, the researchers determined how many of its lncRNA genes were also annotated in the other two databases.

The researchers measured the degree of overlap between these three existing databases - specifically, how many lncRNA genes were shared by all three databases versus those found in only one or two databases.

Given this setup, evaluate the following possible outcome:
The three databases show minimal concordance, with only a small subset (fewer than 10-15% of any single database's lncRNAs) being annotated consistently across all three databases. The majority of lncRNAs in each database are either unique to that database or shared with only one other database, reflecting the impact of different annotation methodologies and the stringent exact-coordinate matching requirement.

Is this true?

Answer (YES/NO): YES